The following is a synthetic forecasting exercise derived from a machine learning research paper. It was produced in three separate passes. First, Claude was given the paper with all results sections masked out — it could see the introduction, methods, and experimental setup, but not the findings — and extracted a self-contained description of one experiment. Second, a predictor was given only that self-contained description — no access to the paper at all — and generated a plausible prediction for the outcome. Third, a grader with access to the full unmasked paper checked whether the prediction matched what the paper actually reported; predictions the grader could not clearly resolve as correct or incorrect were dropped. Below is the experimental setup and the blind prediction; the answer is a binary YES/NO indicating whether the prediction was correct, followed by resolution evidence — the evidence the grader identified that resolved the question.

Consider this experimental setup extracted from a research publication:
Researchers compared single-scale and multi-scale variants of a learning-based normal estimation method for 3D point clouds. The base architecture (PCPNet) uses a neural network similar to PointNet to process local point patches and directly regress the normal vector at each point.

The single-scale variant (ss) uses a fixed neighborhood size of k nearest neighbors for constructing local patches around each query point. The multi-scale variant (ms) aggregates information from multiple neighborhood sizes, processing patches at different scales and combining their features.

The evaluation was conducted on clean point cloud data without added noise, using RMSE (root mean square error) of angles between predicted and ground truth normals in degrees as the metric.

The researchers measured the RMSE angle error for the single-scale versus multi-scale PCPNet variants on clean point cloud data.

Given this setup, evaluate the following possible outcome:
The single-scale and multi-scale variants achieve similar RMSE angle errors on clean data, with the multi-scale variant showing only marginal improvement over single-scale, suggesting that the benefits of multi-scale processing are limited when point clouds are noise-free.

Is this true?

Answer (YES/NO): YES